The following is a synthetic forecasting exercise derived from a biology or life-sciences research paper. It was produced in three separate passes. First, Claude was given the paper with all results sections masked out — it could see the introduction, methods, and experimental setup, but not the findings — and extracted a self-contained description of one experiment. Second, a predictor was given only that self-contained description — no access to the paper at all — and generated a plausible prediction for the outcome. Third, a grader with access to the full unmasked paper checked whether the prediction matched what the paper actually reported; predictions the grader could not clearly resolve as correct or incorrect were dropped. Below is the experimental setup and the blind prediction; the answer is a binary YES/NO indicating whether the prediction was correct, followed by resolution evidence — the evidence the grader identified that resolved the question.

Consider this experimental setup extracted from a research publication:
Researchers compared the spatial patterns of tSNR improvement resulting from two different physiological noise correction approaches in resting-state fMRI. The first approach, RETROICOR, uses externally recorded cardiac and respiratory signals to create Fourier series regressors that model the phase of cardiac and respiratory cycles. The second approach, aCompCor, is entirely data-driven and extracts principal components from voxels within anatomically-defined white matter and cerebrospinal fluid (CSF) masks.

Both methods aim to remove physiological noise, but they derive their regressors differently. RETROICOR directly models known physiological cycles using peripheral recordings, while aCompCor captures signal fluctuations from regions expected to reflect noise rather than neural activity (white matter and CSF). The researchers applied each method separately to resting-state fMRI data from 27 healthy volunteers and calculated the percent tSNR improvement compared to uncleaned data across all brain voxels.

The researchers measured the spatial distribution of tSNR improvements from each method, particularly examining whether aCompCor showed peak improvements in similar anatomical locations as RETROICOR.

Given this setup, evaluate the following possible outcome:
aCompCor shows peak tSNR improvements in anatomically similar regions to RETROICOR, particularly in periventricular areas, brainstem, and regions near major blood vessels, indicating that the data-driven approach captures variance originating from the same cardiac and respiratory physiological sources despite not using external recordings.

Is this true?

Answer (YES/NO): YES